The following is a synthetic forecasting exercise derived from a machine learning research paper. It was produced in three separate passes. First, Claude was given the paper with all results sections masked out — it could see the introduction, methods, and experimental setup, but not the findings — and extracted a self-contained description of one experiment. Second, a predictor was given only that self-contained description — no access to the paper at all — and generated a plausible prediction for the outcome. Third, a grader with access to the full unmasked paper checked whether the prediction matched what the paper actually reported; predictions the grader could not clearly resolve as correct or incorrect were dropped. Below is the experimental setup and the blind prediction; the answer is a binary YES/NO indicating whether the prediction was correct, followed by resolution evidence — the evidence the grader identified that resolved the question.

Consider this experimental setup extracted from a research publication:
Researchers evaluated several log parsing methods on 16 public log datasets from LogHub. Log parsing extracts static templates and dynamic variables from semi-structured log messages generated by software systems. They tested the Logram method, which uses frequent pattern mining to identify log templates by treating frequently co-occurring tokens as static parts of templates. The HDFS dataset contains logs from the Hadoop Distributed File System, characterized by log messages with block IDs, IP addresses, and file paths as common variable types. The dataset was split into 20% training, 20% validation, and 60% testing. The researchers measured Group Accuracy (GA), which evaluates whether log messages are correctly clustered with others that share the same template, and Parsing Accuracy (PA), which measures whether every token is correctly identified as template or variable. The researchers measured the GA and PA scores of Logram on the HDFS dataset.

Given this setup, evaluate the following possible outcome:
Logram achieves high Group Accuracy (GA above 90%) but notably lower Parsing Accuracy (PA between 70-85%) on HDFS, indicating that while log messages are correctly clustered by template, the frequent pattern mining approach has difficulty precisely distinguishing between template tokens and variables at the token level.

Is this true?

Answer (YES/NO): NO